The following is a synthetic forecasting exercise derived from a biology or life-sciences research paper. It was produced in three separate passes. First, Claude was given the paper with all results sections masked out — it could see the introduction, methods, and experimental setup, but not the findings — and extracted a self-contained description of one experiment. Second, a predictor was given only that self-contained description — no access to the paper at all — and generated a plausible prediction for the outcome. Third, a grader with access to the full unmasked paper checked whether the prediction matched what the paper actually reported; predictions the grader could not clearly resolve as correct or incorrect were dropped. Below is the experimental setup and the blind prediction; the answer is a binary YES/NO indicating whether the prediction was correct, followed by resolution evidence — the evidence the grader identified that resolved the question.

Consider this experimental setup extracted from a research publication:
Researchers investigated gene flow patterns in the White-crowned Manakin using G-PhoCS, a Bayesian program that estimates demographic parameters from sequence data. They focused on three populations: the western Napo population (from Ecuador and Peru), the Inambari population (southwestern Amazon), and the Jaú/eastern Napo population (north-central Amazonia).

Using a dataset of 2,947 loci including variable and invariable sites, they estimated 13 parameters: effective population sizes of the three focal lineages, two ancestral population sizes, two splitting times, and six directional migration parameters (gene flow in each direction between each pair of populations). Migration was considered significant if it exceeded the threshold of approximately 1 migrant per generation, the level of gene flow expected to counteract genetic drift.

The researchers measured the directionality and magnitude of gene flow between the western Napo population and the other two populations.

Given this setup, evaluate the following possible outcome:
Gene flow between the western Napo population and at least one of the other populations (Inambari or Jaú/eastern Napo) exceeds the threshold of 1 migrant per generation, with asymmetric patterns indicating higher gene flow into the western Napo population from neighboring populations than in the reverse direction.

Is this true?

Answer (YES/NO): YES